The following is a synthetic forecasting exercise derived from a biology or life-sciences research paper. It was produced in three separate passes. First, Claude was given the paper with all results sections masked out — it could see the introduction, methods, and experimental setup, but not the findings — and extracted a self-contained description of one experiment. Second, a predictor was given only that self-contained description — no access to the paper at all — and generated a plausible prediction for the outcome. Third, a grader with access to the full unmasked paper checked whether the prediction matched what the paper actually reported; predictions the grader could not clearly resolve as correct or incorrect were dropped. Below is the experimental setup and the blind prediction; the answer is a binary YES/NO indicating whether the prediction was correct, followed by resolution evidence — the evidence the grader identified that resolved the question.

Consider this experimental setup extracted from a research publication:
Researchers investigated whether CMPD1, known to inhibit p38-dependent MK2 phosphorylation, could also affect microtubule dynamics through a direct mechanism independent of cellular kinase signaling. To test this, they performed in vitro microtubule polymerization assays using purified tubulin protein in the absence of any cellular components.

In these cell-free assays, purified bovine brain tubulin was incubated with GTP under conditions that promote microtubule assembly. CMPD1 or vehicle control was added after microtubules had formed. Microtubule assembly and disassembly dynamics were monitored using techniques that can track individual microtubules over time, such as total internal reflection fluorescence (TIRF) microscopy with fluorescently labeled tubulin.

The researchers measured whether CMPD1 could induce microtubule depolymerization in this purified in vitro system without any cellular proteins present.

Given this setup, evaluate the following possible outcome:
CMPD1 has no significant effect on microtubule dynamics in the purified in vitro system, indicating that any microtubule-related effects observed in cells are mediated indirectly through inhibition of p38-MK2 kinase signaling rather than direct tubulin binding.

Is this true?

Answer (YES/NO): NO